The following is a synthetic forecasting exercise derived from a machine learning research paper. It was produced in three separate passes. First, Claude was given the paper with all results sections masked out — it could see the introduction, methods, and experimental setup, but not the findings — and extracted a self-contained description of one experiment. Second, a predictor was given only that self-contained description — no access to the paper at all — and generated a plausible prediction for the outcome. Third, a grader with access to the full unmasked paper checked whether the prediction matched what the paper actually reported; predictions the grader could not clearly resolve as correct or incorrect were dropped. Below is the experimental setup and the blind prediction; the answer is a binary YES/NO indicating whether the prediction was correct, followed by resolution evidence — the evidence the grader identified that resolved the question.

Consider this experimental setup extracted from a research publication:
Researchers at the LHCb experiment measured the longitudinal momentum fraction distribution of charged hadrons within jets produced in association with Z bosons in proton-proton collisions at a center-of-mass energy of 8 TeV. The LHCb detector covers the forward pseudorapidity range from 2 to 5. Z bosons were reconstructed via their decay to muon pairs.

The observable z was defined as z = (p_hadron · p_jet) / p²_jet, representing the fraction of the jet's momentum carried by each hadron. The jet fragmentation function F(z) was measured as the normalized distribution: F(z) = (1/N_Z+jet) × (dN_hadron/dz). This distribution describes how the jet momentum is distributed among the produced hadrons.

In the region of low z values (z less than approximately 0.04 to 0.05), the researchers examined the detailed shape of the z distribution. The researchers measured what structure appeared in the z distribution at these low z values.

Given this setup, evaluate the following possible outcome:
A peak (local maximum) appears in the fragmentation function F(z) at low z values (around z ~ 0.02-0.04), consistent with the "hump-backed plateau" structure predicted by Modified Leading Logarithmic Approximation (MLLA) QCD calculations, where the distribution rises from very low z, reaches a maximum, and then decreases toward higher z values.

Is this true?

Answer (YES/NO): YES